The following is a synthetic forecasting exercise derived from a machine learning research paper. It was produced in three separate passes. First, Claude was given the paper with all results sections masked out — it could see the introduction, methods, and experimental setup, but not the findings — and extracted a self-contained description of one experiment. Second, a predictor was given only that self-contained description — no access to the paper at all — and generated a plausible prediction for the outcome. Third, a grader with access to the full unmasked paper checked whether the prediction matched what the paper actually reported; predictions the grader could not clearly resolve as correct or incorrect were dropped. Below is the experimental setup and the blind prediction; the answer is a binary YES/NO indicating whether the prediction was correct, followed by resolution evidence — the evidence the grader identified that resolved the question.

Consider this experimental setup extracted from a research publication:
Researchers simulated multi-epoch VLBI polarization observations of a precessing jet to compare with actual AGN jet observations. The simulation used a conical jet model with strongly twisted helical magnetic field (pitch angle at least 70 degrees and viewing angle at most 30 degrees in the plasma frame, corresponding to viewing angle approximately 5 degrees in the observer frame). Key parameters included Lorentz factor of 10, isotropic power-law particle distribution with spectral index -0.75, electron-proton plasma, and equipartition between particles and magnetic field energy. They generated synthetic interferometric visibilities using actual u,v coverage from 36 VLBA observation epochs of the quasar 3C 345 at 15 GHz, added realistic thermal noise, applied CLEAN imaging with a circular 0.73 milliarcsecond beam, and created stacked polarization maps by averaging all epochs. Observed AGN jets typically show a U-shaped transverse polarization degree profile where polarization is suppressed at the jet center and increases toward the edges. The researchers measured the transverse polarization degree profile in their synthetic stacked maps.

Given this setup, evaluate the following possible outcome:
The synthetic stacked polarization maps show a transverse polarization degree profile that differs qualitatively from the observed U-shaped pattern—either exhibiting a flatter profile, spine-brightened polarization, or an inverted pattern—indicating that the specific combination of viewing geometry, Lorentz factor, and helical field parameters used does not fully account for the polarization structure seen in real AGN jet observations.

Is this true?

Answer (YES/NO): YES